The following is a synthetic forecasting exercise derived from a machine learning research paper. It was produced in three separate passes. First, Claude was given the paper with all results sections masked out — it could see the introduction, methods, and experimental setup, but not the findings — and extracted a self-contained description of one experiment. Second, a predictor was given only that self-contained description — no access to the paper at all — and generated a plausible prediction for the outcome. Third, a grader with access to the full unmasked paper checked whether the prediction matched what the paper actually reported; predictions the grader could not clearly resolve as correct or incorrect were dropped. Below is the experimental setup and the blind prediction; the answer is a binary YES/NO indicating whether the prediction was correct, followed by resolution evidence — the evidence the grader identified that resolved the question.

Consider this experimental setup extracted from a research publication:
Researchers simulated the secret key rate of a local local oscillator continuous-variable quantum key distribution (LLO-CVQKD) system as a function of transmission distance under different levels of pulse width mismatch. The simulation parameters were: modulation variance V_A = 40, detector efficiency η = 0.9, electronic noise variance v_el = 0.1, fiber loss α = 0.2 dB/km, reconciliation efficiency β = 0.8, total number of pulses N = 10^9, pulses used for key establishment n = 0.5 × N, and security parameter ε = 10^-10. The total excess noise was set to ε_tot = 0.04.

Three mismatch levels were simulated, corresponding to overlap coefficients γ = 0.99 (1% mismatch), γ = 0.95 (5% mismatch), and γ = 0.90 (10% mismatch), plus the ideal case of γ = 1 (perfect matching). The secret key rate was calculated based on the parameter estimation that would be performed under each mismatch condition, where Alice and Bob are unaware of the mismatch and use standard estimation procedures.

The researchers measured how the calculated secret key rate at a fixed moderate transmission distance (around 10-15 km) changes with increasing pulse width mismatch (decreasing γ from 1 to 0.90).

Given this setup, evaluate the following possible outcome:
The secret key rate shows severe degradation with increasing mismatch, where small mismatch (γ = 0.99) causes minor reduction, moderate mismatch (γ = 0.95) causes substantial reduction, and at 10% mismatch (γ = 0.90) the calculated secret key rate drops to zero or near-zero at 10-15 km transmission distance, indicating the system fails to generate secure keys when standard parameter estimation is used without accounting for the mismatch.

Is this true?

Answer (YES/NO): NO